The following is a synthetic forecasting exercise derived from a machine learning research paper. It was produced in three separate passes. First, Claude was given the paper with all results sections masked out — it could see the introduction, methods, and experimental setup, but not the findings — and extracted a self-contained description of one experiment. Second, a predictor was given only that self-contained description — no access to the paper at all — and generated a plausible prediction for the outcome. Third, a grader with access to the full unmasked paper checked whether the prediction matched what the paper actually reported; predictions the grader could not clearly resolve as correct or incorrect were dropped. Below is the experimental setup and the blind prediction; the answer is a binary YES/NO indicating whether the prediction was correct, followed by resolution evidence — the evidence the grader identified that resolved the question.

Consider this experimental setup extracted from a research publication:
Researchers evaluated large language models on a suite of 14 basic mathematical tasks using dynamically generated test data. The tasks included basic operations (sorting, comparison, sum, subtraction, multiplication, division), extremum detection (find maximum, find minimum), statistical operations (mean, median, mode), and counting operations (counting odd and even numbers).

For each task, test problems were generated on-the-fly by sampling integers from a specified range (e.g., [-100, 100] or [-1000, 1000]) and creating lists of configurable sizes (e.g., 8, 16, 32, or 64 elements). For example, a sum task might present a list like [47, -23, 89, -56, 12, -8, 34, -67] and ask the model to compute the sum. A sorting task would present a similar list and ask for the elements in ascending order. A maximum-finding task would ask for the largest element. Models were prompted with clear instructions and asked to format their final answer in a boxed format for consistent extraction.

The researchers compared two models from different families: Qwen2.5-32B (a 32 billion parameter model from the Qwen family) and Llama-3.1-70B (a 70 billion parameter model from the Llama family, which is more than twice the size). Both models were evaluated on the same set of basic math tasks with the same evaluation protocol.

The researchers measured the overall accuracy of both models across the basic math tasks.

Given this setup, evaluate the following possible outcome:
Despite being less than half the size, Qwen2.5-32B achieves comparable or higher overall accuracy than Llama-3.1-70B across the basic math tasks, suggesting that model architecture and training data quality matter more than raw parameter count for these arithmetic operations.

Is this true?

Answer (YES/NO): NO